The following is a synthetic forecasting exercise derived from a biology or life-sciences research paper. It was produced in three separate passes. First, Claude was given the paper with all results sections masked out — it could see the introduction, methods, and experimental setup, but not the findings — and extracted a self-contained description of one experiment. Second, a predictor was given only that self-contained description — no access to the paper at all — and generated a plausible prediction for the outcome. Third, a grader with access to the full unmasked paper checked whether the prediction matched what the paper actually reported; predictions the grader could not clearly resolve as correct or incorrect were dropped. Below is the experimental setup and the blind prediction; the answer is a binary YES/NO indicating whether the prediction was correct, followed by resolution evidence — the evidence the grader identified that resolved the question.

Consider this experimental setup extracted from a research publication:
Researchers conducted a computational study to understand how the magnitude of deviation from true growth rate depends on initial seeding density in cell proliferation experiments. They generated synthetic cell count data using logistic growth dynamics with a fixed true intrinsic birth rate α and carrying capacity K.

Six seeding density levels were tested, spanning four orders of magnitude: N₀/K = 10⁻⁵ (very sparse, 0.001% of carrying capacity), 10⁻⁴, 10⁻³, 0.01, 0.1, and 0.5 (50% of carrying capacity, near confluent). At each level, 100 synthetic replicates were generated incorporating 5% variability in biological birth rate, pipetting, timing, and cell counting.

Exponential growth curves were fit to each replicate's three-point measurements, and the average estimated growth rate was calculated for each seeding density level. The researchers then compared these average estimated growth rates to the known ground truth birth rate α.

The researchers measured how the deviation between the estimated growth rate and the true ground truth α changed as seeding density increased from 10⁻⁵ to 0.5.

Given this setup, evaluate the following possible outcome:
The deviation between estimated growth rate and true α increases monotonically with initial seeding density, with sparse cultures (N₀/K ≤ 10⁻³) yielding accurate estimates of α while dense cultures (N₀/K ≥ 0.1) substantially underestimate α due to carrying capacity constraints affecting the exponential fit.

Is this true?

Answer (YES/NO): YES